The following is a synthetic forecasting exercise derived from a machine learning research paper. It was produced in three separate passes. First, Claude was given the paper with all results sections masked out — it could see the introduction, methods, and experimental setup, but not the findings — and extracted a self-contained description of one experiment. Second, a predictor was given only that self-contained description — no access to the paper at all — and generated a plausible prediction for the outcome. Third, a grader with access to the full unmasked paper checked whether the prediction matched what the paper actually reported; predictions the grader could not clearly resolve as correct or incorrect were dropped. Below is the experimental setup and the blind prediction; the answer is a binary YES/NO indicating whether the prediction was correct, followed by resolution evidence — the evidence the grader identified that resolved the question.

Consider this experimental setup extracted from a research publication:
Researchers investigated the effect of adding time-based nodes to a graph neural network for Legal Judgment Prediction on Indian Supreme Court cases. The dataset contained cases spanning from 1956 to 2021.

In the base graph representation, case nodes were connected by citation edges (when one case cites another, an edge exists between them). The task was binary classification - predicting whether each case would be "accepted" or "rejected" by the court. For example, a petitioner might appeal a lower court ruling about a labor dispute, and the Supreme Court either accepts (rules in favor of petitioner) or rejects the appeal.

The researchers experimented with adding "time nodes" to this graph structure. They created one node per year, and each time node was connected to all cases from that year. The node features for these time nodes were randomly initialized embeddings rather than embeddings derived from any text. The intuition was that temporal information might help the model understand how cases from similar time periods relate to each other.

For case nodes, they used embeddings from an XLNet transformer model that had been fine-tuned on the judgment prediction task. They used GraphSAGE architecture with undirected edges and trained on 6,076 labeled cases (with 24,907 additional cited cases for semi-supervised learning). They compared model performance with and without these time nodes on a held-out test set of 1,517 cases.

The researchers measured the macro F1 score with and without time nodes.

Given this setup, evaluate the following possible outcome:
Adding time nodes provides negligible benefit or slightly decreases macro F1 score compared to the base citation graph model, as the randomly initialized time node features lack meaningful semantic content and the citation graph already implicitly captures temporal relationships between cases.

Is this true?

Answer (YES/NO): YES